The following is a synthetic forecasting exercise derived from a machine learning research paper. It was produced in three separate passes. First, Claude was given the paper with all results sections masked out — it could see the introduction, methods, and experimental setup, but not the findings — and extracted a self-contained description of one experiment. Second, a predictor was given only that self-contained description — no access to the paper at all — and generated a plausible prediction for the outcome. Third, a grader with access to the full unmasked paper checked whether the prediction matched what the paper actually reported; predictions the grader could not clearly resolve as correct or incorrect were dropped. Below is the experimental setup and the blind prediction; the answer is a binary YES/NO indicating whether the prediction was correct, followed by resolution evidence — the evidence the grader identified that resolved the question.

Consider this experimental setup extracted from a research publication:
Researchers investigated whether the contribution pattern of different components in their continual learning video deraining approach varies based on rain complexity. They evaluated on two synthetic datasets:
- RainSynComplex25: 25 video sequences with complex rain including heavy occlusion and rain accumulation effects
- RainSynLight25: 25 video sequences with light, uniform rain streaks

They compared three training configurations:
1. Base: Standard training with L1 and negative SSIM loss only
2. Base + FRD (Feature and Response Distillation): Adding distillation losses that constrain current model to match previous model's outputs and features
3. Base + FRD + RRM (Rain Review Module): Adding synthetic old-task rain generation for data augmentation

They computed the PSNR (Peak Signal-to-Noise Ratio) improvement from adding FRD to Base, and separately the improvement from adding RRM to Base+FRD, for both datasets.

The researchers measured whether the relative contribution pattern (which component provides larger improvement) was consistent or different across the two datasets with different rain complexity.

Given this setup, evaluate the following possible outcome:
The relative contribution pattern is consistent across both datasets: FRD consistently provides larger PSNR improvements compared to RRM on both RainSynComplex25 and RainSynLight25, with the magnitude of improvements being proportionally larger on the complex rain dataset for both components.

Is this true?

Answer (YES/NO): NO